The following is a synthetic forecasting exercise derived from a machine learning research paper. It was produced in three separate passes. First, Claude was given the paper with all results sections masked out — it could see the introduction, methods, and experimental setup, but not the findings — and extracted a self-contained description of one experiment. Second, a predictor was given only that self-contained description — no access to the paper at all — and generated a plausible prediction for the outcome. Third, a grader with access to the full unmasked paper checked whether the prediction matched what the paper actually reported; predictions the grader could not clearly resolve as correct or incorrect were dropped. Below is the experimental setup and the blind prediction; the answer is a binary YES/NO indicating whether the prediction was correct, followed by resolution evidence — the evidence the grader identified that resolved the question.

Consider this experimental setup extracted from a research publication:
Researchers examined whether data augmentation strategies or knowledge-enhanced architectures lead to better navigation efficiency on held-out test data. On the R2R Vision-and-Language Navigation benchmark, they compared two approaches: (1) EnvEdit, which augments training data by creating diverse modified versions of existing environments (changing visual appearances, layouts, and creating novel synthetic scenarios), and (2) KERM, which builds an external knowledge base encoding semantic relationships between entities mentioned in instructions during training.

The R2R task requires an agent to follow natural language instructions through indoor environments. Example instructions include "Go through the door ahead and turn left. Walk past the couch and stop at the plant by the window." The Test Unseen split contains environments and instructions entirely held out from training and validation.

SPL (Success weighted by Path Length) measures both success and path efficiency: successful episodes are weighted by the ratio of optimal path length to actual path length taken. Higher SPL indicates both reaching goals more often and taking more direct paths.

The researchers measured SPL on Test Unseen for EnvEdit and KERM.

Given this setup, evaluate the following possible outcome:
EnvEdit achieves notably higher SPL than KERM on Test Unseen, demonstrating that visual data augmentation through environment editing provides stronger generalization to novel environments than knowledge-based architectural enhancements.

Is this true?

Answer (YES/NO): YES